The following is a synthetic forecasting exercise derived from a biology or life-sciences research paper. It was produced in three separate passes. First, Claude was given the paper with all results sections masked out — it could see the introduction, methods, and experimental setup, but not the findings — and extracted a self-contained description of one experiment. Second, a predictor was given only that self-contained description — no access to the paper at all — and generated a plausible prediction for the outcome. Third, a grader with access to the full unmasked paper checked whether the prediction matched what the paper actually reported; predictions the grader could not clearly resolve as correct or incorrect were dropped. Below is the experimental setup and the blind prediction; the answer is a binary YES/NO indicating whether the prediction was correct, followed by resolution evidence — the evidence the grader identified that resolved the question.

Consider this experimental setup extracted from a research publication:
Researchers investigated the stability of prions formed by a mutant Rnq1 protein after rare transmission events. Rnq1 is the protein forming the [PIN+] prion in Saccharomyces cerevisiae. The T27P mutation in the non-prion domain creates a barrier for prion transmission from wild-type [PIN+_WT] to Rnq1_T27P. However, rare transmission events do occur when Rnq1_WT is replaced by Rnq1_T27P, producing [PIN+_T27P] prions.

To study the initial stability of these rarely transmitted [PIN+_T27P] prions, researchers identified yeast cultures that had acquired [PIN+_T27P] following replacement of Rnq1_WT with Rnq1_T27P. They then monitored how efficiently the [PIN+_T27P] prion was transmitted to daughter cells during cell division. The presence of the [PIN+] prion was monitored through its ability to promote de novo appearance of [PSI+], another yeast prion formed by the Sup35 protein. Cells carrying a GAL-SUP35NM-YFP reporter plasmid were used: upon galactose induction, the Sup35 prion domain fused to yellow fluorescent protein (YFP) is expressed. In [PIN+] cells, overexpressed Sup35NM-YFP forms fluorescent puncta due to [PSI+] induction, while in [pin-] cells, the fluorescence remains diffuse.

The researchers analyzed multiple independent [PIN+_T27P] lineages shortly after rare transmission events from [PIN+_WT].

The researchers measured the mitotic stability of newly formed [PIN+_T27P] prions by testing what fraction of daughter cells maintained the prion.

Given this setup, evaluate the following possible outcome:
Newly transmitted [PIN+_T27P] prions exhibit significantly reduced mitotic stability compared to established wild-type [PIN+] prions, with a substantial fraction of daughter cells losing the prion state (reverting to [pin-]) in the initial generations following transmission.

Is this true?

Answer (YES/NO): YES